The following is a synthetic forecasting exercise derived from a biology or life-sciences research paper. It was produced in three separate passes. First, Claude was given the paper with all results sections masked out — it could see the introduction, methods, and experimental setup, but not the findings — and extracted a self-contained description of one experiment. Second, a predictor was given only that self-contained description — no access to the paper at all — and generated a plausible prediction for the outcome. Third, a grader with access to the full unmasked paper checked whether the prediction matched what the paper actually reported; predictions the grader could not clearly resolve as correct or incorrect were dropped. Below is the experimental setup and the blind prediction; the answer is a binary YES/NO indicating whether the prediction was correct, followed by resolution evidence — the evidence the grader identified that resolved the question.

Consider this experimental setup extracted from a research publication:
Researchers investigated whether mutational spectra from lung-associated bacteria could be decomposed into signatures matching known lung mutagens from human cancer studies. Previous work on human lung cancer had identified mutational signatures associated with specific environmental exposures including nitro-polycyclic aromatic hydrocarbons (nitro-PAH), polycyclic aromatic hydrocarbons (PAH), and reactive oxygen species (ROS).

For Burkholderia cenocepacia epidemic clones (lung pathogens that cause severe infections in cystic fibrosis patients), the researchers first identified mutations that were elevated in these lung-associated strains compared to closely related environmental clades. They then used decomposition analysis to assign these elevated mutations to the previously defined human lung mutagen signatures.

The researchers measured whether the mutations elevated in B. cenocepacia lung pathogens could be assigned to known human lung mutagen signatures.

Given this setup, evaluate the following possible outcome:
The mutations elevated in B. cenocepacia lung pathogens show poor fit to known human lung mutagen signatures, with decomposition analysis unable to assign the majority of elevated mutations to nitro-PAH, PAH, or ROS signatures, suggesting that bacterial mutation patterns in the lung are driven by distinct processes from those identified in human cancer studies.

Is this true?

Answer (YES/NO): NO